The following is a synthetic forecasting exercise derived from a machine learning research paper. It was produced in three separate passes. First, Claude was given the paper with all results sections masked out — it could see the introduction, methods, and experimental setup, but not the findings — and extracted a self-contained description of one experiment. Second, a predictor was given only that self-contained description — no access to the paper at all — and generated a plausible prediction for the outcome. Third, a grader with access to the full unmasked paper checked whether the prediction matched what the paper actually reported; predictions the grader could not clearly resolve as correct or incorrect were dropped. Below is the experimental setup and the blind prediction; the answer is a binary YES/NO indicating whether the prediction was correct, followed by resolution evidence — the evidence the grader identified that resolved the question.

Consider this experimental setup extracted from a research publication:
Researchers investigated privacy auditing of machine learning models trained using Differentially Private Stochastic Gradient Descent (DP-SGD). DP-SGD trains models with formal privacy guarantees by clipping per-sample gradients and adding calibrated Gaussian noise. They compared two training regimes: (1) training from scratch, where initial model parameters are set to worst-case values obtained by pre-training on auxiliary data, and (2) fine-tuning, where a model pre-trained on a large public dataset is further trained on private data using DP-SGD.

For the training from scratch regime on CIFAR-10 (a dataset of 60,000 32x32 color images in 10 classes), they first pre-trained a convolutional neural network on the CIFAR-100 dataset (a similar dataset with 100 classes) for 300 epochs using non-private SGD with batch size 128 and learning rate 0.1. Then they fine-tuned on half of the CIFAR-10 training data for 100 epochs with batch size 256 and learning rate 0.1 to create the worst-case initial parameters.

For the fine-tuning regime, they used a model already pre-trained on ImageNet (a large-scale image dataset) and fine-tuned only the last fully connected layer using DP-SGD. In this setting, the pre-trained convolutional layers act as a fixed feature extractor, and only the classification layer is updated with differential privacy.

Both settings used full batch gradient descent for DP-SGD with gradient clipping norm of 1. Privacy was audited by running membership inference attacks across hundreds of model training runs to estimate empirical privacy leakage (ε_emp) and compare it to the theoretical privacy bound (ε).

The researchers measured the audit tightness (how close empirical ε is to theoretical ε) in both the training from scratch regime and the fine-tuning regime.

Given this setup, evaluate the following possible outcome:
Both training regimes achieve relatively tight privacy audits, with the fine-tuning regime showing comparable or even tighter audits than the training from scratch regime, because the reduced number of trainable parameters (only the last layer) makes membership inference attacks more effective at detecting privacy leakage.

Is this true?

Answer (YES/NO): NO